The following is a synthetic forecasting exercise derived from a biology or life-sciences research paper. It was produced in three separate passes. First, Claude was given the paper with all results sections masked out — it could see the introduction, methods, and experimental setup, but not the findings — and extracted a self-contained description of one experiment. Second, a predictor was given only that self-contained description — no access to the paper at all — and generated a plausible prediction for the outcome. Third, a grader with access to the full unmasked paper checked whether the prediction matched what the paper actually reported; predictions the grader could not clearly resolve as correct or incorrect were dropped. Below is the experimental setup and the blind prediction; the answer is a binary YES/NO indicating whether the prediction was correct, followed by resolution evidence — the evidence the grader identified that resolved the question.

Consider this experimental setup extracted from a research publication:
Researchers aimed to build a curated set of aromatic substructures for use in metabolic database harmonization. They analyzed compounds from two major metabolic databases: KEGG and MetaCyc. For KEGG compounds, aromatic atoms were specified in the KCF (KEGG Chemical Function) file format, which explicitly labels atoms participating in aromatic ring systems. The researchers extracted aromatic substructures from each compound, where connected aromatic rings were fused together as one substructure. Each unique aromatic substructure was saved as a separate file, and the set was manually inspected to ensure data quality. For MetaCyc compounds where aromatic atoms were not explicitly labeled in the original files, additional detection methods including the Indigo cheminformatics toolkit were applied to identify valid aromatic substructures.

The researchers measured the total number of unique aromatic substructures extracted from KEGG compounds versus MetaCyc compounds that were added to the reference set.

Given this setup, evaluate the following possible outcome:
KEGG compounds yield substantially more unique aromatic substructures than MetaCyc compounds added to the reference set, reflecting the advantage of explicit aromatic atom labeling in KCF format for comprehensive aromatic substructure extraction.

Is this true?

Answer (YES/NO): YES